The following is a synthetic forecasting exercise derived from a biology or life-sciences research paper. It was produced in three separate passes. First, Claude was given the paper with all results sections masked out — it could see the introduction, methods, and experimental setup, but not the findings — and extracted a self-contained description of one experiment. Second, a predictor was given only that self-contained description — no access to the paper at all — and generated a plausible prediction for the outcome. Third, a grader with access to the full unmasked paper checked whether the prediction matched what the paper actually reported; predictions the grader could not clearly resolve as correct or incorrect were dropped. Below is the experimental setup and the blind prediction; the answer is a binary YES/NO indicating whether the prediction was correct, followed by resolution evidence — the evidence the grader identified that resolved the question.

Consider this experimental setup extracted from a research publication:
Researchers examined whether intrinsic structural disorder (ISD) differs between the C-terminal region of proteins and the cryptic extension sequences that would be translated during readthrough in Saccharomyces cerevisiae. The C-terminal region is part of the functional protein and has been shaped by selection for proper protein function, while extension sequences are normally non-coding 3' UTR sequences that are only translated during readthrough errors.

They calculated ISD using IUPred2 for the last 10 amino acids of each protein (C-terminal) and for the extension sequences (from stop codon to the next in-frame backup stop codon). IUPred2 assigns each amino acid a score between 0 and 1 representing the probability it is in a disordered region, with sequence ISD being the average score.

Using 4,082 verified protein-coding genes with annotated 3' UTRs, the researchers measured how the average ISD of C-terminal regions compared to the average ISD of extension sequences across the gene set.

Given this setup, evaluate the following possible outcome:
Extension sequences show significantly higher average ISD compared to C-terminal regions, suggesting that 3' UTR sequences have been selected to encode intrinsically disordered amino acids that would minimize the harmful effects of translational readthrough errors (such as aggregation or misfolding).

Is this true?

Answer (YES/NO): NO